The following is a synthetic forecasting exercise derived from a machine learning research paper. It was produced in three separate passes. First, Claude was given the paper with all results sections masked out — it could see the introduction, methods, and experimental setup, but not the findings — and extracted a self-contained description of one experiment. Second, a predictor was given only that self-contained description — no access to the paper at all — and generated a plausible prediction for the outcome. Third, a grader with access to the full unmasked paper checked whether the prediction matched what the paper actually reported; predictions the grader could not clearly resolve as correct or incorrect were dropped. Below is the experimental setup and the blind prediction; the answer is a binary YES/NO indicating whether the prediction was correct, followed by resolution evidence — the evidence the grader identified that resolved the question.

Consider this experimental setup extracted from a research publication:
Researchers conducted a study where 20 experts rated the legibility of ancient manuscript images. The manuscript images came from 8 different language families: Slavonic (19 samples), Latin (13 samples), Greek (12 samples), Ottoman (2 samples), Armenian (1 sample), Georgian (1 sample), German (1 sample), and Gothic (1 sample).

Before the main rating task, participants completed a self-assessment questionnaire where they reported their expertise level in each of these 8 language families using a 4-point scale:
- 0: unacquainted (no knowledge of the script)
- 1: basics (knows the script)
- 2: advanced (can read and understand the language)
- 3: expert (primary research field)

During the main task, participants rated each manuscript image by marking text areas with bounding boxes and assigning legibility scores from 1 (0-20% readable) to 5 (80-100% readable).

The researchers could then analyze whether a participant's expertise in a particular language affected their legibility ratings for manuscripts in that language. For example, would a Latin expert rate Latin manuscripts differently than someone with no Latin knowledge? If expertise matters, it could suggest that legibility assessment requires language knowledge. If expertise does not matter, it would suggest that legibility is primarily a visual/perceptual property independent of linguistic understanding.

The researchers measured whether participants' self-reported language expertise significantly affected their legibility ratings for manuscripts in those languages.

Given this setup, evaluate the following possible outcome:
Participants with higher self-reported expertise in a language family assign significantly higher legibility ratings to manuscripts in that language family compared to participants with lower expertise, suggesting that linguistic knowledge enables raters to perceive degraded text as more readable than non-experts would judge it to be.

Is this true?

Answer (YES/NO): YES